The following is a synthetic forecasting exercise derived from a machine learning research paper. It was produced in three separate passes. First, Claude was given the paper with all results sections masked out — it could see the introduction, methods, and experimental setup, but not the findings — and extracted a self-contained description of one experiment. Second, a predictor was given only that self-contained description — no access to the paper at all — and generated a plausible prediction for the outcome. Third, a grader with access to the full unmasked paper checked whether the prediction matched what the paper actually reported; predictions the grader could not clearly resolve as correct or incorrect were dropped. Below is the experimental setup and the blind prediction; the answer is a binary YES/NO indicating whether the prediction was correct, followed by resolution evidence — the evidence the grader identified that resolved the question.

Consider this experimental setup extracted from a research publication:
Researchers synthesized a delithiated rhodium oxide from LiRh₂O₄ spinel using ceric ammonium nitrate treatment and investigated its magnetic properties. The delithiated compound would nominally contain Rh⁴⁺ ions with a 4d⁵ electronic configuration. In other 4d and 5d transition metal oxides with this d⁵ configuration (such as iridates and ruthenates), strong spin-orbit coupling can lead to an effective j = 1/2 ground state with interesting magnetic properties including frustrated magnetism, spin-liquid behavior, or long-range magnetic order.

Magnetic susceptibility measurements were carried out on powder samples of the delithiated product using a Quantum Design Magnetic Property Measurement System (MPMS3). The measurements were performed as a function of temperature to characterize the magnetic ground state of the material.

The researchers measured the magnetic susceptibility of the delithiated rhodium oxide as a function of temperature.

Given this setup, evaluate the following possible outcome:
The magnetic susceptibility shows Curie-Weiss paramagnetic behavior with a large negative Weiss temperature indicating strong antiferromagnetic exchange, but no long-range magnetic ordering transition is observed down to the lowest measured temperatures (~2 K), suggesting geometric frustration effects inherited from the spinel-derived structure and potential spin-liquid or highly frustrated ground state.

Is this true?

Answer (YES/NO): NO